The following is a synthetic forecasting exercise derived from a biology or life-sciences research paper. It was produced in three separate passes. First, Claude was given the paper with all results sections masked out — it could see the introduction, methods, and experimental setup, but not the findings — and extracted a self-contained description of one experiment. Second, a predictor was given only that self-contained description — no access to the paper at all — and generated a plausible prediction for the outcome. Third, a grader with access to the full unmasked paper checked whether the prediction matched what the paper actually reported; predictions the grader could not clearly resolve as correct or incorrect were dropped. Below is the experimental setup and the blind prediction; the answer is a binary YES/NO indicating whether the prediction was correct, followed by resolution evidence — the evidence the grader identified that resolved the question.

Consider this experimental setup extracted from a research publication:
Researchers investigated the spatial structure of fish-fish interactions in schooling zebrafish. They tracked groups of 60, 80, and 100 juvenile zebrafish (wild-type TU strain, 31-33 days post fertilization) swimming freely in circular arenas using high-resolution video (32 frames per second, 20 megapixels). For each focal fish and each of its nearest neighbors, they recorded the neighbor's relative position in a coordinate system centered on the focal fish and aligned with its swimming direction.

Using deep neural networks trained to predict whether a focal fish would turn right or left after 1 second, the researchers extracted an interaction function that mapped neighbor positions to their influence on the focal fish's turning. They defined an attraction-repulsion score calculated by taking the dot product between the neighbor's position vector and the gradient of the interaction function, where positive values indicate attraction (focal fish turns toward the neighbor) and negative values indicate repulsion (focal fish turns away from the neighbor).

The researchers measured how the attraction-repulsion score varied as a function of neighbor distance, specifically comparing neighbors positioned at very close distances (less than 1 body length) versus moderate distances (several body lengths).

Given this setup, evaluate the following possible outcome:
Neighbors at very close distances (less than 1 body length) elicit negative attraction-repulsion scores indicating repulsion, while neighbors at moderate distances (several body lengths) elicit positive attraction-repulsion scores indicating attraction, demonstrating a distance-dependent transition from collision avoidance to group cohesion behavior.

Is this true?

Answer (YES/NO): YES